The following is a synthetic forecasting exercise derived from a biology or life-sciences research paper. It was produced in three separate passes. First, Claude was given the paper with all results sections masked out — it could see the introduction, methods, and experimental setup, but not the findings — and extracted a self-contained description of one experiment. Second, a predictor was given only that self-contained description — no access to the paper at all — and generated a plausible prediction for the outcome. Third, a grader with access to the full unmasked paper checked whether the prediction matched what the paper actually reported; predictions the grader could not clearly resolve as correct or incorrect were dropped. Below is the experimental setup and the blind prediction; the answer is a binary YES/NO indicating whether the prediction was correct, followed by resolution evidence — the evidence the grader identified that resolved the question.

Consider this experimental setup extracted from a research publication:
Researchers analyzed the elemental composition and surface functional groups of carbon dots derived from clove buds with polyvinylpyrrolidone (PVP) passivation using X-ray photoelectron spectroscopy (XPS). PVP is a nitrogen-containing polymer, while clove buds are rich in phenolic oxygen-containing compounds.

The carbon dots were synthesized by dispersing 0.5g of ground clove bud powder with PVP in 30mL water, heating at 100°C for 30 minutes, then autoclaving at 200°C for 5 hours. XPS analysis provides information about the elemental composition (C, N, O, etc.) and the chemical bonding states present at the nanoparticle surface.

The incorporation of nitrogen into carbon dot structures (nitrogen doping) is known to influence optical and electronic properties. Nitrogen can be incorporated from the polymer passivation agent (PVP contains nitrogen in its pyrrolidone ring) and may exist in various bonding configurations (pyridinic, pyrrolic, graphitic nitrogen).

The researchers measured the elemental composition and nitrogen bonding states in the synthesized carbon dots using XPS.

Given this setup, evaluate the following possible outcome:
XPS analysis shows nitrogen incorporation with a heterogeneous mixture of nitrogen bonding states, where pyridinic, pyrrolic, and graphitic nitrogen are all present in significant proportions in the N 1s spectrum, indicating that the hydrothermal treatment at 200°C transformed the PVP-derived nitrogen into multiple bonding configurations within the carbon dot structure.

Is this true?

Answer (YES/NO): NO